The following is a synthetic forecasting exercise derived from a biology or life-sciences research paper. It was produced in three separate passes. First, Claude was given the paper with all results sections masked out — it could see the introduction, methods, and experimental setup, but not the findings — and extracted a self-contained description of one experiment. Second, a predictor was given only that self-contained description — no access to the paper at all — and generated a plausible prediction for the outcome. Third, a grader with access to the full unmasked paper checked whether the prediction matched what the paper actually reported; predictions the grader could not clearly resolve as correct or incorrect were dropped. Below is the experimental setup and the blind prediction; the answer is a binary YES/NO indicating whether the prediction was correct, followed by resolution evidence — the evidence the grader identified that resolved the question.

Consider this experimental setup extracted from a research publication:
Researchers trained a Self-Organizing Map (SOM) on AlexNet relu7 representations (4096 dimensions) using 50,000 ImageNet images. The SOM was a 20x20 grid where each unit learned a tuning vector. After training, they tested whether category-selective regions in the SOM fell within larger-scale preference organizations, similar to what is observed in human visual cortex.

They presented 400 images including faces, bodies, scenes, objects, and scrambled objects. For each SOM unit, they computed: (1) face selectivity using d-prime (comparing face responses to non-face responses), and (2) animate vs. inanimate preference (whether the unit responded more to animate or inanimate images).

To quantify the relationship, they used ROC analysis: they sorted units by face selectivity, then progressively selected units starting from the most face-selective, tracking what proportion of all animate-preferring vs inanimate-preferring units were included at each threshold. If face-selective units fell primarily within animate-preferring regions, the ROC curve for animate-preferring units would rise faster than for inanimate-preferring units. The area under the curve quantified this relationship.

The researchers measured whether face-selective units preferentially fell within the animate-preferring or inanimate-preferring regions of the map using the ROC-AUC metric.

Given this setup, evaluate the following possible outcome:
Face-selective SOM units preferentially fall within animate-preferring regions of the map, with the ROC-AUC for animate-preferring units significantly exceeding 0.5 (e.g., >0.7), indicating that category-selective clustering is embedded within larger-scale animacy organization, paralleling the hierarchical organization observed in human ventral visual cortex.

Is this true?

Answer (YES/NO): YES